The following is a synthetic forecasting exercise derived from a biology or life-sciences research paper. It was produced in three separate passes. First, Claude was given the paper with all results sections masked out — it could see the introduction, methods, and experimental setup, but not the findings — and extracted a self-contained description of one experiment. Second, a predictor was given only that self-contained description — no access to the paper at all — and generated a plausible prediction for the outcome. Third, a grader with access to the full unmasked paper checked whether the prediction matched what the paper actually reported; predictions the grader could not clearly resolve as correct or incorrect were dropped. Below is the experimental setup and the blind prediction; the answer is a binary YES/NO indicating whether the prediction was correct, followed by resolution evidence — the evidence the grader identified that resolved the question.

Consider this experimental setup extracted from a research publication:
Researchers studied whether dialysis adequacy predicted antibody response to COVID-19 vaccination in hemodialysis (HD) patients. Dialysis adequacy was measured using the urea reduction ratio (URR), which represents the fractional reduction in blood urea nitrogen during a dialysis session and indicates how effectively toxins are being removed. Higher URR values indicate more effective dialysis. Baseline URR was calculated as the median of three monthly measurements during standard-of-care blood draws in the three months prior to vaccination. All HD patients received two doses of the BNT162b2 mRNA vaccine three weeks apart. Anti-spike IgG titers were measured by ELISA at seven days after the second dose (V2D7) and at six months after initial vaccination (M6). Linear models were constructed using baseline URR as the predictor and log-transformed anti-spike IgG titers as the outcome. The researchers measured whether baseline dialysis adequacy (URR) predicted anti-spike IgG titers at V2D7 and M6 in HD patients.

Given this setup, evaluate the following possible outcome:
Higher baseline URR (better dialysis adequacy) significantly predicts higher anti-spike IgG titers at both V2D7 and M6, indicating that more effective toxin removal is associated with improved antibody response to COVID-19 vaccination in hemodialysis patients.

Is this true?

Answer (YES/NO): NO